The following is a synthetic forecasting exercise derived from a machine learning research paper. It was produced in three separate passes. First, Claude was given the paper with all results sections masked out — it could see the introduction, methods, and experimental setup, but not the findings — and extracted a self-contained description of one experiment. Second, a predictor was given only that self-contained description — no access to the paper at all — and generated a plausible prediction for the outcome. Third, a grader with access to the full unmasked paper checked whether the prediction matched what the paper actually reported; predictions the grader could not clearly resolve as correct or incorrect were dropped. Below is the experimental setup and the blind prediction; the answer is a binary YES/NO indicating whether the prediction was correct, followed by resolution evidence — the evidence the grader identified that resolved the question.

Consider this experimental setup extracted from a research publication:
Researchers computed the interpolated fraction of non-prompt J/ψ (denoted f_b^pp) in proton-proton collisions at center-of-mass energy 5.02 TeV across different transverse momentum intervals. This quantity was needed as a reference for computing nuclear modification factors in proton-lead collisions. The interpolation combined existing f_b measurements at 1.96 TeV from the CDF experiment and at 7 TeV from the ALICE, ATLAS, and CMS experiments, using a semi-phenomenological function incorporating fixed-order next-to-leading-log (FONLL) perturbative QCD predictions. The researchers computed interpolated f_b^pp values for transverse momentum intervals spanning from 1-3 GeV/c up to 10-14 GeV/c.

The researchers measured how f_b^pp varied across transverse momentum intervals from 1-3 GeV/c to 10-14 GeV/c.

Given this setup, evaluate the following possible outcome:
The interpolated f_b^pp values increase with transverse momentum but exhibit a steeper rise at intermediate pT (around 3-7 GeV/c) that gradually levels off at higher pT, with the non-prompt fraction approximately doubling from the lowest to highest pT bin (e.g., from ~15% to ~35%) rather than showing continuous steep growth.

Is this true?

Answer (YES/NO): NO